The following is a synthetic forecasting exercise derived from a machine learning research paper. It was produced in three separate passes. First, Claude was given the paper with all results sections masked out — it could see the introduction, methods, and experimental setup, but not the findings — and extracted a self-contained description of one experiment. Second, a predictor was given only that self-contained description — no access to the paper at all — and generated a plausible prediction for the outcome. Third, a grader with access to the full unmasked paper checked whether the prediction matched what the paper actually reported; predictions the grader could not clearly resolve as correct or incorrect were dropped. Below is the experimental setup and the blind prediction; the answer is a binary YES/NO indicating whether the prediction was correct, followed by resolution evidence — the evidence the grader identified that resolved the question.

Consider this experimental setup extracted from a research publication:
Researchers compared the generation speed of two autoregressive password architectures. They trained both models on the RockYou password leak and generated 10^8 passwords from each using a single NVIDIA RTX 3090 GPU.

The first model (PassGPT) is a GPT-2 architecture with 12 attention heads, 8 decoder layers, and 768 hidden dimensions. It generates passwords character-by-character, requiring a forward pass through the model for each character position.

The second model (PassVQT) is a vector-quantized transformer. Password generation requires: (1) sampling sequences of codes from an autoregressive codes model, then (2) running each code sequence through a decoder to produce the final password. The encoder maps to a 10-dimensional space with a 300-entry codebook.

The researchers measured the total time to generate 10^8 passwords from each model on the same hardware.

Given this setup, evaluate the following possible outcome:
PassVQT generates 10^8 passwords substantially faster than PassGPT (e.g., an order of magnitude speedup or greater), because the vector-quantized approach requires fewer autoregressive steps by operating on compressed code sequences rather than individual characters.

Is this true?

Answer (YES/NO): NO